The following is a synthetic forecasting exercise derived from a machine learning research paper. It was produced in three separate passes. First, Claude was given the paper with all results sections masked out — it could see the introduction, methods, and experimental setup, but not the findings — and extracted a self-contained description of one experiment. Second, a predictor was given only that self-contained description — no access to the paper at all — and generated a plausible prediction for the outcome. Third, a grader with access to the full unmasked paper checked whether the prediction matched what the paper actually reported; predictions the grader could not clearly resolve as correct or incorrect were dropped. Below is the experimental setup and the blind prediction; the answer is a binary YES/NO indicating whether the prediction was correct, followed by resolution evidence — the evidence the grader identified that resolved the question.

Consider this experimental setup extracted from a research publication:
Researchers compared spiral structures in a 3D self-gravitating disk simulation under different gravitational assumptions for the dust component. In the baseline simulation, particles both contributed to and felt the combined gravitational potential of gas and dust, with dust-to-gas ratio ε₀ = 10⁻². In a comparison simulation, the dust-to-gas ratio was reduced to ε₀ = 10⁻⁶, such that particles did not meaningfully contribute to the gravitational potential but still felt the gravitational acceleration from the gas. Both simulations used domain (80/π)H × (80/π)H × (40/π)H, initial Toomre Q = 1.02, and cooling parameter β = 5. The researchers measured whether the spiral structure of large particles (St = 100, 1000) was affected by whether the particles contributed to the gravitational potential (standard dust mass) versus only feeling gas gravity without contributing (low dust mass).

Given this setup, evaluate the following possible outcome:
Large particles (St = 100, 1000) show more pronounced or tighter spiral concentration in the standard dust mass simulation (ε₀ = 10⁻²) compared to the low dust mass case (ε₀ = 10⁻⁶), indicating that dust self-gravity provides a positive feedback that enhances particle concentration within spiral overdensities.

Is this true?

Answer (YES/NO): NO